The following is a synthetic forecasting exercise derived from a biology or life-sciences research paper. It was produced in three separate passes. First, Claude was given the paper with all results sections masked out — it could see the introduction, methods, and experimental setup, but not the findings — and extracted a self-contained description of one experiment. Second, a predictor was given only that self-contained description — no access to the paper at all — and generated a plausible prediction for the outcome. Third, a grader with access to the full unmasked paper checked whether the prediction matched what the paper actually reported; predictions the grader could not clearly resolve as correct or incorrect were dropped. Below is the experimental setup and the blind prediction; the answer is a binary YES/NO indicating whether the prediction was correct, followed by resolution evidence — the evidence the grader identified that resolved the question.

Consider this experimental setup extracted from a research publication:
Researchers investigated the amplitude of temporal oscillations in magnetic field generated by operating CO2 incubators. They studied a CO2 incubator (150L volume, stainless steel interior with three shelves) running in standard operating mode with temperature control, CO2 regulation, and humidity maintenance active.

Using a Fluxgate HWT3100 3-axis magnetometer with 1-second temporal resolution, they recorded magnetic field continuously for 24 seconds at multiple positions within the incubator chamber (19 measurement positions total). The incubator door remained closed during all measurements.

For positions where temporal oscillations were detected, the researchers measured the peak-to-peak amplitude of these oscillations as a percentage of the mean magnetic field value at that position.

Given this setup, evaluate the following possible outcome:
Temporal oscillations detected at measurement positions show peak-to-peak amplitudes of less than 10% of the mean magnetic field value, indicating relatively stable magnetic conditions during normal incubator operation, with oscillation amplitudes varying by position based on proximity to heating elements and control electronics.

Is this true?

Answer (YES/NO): YES